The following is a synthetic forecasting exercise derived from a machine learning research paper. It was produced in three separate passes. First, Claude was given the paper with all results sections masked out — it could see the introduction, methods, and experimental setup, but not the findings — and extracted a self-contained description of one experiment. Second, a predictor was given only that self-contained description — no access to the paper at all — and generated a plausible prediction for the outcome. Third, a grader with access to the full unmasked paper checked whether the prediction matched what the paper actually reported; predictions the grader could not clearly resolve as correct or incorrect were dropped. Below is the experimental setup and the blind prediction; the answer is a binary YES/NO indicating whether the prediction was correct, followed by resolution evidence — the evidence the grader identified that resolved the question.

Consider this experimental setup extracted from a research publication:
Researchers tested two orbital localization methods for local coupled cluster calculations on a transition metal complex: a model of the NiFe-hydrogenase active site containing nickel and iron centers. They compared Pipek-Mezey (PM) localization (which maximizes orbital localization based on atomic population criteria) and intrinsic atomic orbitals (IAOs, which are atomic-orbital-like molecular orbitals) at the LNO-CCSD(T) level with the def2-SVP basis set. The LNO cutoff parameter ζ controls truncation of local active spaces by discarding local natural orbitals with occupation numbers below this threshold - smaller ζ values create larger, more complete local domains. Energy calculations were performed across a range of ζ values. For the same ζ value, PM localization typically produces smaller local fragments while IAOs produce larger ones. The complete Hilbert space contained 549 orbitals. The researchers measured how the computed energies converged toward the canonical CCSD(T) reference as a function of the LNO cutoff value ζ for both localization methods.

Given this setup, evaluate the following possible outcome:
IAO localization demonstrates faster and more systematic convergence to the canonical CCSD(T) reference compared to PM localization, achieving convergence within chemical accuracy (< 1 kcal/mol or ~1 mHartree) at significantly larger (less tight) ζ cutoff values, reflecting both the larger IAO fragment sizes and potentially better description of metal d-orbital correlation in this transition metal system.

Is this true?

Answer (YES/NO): NO